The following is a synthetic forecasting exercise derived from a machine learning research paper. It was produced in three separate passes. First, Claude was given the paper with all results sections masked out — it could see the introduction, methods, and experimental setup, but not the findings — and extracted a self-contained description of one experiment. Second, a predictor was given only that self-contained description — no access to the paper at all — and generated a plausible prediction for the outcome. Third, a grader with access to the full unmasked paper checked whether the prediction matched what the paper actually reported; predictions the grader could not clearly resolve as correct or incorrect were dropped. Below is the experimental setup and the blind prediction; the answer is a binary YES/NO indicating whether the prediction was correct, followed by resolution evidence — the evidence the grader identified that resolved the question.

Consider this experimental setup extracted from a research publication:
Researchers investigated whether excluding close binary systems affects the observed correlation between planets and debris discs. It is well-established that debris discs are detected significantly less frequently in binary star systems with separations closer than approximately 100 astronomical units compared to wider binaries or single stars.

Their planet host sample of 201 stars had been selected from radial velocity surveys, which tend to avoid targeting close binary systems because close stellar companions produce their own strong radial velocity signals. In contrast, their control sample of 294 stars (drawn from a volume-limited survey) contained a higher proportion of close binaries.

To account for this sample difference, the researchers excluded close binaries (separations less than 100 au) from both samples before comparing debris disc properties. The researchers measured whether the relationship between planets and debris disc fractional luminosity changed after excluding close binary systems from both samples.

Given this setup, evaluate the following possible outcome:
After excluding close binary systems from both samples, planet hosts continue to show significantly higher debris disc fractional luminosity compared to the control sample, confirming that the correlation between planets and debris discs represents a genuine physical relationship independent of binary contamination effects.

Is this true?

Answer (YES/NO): NO